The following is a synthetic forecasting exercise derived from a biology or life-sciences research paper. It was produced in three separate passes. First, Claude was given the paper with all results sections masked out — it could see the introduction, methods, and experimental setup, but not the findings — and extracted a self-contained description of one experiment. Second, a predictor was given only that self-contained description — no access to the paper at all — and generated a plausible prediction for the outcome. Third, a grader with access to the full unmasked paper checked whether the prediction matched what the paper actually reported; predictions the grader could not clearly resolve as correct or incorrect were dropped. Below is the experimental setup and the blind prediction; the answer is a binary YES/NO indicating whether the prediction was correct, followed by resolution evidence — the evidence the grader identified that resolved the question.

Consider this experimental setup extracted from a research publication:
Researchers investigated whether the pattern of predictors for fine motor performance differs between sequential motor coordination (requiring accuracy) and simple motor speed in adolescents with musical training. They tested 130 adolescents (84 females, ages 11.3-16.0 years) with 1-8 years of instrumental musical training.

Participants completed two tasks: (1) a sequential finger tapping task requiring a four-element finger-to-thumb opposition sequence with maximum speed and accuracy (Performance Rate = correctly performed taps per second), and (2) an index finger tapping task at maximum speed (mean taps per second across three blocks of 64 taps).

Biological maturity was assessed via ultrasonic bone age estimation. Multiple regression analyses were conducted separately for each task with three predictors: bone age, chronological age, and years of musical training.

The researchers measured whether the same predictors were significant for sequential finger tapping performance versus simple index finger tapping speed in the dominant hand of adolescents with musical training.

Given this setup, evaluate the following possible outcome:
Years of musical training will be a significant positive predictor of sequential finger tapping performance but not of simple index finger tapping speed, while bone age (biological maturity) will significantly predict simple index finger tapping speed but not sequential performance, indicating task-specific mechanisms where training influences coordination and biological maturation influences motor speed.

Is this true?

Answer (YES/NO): NO